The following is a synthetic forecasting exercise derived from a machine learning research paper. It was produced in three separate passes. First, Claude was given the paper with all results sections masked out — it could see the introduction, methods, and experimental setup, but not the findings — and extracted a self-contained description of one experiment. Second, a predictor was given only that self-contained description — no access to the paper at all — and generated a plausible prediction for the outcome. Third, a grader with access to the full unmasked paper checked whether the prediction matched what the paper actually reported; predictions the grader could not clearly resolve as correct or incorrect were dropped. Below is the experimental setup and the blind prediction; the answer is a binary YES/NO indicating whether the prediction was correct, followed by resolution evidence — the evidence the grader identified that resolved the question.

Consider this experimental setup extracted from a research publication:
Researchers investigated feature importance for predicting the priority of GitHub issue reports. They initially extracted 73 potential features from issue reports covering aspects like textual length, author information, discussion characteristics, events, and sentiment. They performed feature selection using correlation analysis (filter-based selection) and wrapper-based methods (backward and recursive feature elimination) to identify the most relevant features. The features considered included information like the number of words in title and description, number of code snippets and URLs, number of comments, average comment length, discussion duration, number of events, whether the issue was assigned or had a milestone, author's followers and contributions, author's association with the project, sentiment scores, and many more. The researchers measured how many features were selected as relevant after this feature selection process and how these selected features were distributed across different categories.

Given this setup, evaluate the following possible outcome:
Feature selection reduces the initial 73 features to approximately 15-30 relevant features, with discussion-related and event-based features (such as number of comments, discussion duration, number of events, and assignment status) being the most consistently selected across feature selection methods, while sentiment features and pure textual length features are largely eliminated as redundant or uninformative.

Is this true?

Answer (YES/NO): NO